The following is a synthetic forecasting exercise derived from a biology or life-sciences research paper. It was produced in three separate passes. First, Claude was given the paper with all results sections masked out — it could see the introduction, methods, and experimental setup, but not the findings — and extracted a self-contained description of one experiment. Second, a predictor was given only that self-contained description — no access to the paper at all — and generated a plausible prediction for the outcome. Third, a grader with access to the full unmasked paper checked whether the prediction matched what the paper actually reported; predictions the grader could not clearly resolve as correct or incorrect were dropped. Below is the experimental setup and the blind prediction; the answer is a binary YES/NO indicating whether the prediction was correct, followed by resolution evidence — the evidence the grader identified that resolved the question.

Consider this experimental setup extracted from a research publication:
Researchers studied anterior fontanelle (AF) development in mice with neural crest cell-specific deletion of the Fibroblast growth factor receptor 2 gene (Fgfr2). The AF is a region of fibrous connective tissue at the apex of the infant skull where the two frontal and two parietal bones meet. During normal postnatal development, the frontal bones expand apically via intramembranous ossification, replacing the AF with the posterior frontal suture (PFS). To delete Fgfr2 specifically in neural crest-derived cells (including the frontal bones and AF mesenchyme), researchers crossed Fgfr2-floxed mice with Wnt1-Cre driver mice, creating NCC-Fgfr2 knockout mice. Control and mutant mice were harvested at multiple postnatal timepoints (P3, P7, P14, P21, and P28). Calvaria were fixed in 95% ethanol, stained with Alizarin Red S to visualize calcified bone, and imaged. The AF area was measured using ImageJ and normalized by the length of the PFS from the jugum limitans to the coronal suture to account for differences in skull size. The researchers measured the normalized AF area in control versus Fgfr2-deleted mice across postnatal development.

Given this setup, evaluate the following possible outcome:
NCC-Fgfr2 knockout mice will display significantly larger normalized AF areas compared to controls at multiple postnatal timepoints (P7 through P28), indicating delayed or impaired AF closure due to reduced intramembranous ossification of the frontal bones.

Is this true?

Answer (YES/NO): NO